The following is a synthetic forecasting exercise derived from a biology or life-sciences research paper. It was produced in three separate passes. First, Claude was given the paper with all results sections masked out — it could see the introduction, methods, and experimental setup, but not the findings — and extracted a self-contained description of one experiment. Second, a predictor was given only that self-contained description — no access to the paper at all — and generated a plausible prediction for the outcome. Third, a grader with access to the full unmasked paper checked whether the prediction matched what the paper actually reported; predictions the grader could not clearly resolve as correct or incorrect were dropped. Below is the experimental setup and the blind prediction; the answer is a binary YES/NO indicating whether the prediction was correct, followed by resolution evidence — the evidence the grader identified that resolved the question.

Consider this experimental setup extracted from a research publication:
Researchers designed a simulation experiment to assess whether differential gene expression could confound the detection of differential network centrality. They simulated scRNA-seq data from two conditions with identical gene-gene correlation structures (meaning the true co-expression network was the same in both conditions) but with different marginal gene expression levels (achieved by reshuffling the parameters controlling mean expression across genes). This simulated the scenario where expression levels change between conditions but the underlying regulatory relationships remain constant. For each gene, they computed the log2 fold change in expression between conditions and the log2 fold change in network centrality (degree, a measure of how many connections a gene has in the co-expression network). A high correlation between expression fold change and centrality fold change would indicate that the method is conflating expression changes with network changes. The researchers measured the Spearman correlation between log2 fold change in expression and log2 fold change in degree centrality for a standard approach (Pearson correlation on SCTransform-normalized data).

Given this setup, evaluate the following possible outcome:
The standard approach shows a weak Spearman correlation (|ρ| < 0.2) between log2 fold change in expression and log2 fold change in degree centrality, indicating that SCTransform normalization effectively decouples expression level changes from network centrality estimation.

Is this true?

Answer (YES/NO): NO